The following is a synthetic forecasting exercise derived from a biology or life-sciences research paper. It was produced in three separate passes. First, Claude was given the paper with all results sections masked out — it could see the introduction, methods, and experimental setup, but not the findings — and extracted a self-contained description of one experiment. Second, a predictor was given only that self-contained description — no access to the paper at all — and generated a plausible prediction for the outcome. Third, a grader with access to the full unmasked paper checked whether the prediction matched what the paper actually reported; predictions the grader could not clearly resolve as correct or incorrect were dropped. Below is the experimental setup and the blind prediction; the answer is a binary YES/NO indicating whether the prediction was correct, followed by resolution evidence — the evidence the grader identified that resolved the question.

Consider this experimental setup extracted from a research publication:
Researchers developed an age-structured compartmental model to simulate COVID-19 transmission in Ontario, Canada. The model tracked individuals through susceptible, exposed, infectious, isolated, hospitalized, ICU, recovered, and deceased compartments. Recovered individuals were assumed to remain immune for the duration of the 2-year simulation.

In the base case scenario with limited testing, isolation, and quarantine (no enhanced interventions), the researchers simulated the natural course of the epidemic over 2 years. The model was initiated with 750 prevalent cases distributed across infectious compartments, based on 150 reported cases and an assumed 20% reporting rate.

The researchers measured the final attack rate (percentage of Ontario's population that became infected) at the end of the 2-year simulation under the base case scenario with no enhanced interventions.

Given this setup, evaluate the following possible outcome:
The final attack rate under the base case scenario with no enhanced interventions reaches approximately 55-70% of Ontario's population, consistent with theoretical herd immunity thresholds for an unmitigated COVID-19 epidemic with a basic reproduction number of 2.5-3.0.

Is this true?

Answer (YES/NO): YES